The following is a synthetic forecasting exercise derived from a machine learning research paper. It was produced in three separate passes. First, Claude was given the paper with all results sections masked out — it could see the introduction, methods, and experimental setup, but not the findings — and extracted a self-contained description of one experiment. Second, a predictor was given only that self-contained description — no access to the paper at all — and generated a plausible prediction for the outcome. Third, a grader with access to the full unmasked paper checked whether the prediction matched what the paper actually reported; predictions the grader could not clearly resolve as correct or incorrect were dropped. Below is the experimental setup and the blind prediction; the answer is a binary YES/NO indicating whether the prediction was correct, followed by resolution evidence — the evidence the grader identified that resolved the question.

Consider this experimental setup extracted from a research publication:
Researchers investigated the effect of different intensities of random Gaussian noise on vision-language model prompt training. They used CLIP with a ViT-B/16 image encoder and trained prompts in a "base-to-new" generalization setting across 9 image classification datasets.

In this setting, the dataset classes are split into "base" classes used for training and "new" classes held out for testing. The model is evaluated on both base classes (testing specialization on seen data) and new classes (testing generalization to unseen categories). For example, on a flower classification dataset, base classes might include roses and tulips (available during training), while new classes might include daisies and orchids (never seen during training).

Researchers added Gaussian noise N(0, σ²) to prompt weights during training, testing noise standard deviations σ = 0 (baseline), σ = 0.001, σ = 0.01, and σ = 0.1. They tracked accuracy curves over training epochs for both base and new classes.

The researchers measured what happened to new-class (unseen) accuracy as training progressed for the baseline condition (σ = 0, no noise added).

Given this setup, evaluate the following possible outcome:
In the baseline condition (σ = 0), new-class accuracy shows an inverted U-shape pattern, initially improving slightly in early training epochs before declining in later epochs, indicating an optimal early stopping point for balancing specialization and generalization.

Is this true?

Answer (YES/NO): NO